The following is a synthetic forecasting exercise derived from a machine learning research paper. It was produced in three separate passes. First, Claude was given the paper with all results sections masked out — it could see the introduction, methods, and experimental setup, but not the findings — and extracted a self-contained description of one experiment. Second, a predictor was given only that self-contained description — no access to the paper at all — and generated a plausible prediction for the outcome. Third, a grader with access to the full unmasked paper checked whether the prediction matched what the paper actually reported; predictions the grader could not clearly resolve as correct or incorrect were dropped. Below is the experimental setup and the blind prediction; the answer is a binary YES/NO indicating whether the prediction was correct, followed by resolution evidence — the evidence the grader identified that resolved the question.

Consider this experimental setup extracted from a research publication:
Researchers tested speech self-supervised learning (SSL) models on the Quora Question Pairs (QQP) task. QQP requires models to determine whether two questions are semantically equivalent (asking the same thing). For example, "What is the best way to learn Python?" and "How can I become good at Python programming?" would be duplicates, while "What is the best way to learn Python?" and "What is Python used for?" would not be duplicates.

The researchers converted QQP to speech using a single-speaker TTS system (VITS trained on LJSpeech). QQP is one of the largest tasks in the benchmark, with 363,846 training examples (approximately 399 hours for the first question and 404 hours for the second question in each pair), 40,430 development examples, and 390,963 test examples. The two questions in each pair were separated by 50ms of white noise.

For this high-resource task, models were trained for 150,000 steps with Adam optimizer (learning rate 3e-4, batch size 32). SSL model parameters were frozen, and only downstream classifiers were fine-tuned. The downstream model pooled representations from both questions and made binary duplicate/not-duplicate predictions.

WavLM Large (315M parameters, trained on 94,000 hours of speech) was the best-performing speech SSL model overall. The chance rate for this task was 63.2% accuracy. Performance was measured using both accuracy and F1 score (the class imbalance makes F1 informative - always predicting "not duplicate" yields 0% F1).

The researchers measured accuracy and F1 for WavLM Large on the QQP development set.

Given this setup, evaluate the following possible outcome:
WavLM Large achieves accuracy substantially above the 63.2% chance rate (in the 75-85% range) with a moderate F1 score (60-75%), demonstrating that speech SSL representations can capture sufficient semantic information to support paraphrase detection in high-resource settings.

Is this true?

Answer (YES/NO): NO